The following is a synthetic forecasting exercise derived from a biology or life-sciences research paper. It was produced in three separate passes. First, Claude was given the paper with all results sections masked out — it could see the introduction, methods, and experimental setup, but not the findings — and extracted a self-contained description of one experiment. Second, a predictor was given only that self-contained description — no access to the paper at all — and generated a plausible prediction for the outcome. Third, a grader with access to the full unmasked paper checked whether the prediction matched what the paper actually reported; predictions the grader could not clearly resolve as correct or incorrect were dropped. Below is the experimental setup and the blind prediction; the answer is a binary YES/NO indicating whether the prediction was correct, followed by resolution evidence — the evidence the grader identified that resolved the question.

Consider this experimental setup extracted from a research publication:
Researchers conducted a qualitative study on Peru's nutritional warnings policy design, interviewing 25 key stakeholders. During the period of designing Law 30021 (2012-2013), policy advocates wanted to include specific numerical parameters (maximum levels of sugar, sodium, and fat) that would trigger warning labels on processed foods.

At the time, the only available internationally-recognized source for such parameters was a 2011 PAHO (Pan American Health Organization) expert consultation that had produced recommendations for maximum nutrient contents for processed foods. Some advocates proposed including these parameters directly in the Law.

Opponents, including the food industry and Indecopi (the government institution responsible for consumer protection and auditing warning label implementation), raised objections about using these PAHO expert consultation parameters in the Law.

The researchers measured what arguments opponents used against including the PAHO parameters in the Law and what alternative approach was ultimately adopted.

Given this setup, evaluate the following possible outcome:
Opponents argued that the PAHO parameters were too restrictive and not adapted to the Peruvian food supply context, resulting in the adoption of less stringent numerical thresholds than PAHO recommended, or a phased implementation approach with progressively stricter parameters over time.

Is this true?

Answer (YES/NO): NO